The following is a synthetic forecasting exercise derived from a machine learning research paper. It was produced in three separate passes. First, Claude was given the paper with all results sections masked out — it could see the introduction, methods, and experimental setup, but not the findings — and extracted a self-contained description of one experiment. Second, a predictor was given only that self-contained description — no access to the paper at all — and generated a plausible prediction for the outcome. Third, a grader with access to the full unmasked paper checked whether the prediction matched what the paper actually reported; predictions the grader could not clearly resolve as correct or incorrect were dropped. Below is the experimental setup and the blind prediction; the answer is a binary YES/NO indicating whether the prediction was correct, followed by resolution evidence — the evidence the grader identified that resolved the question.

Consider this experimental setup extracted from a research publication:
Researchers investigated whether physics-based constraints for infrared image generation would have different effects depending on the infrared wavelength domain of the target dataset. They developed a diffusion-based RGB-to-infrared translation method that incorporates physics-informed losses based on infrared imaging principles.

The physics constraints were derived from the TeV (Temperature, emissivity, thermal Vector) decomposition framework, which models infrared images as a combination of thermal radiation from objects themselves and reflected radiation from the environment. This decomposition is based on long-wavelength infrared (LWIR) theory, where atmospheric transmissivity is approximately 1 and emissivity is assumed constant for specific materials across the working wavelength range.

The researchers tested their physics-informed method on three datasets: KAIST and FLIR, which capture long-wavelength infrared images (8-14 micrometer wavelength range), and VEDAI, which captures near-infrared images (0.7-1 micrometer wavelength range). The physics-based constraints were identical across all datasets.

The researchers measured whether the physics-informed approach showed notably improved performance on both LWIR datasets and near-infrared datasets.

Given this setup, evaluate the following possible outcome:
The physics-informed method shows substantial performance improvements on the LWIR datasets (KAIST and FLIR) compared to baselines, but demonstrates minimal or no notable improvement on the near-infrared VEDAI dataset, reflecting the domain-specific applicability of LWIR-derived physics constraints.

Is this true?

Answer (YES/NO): YES